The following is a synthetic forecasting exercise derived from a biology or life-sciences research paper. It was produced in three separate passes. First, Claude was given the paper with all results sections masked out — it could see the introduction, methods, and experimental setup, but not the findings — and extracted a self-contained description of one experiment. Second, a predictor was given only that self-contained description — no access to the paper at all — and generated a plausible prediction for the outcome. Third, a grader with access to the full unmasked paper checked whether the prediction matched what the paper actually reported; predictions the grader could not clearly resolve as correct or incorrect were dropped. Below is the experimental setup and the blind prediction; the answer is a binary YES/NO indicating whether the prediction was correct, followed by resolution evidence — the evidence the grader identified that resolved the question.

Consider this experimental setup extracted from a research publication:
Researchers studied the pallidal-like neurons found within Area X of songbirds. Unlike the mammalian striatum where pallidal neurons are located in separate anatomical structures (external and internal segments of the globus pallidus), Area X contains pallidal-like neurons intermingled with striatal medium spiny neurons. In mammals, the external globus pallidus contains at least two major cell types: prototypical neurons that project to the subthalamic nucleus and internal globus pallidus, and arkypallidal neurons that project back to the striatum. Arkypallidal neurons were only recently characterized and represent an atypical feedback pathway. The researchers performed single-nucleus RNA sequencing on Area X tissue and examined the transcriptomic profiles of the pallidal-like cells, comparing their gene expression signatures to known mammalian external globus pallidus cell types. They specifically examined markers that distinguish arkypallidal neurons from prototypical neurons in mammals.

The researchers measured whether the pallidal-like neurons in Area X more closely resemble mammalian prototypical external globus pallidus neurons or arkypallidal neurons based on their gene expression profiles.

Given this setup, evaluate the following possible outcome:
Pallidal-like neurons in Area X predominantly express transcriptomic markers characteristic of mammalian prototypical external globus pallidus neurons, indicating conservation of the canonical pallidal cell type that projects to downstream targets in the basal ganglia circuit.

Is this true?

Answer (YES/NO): NO